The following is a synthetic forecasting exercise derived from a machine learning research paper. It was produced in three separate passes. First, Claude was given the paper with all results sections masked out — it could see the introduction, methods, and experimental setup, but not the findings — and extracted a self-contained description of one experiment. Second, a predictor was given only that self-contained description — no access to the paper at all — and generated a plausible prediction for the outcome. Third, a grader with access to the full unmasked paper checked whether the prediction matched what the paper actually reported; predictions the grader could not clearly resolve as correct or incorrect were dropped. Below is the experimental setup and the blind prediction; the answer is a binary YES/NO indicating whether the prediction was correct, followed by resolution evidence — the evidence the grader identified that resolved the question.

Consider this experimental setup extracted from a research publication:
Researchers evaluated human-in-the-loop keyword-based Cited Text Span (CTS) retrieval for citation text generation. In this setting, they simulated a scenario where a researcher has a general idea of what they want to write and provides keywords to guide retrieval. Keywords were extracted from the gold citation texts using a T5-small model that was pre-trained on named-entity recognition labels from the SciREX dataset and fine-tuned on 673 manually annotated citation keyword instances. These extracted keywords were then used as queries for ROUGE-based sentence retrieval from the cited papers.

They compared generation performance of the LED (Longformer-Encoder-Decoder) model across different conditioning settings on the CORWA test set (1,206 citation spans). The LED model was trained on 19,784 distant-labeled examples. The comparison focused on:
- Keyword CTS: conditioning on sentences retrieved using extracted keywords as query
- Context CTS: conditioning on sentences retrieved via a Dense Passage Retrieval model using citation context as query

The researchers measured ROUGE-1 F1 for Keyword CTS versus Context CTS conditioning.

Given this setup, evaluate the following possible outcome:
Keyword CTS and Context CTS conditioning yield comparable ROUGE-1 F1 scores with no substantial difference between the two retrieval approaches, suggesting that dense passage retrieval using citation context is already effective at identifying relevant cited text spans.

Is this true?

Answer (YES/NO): NO